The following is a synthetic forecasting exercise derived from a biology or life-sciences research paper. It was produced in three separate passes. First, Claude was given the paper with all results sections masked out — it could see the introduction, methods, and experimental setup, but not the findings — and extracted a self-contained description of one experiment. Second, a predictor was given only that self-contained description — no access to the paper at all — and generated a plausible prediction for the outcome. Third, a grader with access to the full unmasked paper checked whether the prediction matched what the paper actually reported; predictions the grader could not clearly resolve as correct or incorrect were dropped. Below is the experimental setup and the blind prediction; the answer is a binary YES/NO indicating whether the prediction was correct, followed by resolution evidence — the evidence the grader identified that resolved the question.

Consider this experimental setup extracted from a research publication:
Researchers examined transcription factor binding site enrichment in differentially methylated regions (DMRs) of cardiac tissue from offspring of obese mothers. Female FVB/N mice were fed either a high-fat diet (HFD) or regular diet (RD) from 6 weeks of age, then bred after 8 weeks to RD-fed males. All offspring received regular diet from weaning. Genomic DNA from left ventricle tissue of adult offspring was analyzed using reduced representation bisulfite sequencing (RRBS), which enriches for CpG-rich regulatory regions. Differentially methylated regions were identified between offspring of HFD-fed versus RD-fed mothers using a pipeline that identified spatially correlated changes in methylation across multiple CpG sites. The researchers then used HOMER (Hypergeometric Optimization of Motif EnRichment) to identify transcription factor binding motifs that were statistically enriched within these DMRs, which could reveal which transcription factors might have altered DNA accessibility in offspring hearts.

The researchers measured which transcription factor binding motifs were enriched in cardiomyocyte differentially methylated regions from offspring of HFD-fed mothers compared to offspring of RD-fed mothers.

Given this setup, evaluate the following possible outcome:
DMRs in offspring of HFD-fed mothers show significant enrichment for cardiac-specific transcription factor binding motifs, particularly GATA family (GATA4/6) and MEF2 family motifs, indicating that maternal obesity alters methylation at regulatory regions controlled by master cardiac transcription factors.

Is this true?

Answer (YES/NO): NO